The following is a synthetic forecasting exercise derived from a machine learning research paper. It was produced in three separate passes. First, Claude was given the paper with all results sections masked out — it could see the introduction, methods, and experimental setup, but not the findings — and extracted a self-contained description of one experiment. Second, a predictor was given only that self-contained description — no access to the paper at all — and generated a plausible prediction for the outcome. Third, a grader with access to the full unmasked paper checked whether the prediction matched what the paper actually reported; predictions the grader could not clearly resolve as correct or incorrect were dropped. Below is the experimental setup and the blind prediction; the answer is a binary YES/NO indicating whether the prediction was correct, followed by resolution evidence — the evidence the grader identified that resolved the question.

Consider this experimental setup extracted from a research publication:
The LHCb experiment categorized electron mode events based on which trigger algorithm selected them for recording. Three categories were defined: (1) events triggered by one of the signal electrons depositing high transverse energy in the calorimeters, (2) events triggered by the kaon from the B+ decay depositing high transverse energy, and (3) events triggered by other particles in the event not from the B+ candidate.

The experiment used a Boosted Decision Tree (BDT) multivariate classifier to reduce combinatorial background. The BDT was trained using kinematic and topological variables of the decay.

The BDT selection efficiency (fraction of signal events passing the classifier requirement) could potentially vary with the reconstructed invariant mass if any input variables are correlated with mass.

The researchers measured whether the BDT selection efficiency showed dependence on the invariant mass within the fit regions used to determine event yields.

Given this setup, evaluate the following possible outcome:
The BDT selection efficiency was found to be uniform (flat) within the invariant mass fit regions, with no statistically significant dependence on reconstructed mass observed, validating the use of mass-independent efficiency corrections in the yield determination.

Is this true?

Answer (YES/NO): YES